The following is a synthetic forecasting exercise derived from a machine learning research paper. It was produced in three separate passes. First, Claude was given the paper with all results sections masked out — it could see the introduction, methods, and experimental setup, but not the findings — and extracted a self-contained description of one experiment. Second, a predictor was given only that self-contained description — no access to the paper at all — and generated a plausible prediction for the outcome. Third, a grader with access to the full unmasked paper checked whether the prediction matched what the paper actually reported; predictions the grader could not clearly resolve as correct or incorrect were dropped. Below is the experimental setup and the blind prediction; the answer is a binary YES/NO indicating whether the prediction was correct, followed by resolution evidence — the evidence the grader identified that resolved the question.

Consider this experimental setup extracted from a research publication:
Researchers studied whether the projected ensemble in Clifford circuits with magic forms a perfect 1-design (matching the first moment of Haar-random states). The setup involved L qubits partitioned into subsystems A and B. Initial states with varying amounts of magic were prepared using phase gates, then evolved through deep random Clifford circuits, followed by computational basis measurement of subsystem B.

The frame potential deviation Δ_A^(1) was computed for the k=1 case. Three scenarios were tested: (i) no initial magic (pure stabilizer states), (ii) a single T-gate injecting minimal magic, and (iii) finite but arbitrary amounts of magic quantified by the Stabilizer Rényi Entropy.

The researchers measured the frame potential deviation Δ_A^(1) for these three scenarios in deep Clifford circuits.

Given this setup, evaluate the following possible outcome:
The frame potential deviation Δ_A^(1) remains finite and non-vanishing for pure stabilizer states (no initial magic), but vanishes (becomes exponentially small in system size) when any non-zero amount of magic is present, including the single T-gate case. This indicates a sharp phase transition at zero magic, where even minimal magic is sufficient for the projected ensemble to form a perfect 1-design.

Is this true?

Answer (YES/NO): NO